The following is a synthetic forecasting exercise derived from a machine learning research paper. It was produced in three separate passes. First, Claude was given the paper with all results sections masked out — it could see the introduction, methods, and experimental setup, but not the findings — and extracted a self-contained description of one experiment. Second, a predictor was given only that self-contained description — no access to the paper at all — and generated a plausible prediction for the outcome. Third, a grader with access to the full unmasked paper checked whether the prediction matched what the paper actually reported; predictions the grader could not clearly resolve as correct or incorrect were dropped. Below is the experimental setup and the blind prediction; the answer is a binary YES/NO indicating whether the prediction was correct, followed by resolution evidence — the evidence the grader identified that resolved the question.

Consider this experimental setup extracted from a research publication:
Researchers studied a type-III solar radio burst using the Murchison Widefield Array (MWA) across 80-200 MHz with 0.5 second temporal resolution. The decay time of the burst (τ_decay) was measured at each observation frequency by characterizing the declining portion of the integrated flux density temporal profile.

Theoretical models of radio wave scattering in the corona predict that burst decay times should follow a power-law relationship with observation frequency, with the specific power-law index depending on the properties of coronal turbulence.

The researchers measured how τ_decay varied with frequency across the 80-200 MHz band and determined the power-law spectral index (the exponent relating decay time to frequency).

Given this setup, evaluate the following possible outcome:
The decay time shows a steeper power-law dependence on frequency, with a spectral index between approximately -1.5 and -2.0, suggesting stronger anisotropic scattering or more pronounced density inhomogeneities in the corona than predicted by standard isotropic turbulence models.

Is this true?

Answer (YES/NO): NO